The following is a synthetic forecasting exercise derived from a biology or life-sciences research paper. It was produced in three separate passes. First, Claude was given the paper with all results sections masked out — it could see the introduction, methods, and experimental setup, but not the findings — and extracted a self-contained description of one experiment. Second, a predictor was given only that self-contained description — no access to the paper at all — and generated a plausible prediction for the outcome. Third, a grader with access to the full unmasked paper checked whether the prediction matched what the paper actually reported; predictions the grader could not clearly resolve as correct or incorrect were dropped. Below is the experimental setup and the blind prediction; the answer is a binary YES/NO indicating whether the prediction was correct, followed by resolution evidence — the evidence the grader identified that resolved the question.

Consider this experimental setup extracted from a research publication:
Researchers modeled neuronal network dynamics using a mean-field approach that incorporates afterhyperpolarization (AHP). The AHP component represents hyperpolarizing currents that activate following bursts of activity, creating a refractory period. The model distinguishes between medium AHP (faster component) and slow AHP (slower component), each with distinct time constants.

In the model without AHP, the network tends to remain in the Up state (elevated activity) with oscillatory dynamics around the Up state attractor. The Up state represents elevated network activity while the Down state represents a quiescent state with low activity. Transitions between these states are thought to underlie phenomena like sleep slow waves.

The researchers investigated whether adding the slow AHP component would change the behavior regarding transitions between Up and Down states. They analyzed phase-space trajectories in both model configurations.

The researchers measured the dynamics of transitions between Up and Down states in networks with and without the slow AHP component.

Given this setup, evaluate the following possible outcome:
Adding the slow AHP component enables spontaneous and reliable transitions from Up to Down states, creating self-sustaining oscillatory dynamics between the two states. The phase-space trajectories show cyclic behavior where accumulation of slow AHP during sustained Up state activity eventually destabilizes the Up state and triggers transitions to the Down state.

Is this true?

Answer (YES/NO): YES